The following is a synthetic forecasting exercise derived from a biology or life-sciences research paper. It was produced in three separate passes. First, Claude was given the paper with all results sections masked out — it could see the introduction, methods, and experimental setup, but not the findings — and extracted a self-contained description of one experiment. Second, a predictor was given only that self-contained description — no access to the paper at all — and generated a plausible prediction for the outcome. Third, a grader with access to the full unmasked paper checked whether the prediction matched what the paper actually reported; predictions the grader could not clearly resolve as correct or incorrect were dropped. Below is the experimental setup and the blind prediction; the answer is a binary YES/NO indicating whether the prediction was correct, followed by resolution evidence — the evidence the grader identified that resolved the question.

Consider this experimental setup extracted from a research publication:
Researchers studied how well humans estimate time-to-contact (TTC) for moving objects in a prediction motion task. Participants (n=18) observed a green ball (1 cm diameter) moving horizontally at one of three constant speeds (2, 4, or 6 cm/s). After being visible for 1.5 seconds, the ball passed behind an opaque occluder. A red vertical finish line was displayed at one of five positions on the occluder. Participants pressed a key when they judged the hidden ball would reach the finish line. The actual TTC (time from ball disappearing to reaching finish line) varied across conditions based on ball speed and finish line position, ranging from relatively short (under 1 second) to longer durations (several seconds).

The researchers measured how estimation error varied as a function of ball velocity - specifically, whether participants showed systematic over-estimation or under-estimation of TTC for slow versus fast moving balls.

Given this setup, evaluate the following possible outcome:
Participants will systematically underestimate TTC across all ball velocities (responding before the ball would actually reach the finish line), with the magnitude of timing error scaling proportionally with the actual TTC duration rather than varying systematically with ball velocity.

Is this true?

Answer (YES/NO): NO